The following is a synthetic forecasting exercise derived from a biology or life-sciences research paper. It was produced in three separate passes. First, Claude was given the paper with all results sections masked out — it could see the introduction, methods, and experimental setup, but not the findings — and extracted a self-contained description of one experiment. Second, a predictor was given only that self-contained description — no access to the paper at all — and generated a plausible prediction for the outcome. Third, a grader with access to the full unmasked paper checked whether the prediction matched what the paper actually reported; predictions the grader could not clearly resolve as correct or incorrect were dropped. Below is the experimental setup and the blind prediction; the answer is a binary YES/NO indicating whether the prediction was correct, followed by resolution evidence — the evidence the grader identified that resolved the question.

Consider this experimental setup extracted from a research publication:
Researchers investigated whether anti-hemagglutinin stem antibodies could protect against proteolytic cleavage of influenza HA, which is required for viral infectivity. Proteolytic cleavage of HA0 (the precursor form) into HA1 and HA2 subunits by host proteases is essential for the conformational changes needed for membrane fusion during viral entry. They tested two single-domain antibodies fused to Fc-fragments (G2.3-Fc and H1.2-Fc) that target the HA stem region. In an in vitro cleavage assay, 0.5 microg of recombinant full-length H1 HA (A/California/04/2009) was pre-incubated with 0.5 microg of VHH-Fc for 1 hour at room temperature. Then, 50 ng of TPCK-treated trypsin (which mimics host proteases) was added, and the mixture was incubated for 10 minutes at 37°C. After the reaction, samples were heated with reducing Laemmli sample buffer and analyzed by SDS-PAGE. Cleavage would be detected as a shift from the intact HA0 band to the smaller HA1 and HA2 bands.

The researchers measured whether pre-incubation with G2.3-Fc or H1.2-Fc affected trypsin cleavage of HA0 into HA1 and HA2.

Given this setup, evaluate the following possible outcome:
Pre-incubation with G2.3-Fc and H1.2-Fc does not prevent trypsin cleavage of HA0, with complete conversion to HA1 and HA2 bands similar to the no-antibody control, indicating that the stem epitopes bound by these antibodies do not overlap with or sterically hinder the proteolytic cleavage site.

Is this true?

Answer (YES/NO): YES